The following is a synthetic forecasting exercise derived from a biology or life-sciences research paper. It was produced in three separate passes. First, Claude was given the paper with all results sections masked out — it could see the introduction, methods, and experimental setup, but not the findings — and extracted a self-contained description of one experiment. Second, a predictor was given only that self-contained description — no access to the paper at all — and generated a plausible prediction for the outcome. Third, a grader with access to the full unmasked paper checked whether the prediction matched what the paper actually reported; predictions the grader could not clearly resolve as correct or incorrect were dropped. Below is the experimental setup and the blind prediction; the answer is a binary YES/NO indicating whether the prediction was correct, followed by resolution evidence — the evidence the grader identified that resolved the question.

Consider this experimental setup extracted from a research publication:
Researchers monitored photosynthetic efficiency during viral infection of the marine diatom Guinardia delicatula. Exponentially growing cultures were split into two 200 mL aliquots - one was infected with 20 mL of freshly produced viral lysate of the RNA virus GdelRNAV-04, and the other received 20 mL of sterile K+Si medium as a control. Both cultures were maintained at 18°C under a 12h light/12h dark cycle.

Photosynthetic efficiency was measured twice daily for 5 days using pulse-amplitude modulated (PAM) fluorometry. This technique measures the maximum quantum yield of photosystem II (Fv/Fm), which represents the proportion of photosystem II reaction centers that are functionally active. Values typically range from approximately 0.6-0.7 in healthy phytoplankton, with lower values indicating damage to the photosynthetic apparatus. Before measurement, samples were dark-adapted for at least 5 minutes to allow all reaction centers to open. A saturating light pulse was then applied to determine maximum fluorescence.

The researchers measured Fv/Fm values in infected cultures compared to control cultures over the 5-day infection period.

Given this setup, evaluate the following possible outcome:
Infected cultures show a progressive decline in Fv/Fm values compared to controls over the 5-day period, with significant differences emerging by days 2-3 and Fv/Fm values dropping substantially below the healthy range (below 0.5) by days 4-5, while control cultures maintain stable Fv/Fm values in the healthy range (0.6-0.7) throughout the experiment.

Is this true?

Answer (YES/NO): YES